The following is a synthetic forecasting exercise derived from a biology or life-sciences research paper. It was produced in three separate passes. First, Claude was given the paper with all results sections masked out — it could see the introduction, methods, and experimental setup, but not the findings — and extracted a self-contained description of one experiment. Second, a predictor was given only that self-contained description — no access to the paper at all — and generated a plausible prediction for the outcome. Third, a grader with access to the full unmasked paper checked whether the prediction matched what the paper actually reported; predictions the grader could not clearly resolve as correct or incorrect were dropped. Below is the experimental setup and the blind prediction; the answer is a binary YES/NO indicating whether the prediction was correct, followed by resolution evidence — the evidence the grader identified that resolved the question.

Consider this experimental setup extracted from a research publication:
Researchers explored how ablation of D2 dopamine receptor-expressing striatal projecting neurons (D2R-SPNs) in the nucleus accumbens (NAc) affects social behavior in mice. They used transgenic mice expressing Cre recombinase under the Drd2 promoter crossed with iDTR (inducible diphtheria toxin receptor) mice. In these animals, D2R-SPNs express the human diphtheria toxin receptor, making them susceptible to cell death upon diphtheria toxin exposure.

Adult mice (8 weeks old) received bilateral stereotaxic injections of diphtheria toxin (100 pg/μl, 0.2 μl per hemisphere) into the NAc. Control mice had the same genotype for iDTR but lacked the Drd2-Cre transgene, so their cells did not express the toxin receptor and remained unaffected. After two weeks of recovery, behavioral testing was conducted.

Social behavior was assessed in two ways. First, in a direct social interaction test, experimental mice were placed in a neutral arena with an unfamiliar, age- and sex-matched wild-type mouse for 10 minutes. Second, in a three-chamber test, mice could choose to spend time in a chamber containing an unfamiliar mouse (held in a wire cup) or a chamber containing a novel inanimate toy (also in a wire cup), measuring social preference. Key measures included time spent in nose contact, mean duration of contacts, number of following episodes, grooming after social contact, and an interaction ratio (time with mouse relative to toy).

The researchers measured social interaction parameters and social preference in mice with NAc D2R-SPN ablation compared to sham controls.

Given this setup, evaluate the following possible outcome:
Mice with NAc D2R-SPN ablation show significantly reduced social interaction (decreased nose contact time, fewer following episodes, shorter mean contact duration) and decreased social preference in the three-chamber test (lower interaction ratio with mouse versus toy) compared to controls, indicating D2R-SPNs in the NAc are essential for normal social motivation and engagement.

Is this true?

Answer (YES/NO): NO